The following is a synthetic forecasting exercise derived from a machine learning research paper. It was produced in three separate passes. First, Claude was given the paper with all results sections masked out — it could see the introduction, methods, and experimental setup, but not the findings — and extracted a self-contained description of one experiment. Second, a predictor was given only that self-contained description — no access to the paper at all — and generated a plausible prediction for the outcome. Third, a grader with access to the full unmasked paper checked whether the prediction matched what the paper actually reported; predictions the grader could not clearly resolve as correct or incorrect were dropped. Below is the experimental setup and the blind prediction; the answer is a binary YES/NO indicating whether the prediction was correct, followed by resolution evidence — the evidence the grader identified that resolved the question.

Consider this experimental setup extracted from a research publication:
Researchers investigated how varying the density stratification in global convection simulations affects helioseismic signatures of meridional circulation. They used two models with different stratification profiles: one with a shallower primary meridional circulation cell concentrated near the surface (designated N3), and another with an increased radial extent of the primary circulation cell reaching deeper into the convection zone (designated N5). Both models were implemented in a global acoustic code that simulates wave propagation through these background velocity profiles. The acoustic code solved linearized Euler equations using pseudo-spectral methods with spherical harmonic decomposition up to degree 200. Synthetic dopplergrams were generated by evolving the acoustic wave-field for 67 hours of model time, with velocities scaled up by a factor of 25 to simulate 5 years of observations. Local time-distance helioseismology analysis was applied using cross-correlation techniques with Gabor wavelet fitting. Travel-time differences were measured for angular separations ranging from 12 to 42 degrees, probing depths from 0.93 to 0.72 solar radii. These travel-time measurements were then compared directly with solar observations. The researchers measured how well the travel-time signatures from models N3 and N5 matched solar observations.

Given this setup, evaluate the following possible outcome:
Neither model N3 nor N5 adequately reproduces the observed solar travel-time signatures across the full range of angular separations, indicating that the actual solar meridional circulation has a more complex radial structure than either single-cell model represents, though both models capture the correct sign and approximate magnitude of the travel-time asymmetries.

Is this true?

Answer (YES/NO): NO